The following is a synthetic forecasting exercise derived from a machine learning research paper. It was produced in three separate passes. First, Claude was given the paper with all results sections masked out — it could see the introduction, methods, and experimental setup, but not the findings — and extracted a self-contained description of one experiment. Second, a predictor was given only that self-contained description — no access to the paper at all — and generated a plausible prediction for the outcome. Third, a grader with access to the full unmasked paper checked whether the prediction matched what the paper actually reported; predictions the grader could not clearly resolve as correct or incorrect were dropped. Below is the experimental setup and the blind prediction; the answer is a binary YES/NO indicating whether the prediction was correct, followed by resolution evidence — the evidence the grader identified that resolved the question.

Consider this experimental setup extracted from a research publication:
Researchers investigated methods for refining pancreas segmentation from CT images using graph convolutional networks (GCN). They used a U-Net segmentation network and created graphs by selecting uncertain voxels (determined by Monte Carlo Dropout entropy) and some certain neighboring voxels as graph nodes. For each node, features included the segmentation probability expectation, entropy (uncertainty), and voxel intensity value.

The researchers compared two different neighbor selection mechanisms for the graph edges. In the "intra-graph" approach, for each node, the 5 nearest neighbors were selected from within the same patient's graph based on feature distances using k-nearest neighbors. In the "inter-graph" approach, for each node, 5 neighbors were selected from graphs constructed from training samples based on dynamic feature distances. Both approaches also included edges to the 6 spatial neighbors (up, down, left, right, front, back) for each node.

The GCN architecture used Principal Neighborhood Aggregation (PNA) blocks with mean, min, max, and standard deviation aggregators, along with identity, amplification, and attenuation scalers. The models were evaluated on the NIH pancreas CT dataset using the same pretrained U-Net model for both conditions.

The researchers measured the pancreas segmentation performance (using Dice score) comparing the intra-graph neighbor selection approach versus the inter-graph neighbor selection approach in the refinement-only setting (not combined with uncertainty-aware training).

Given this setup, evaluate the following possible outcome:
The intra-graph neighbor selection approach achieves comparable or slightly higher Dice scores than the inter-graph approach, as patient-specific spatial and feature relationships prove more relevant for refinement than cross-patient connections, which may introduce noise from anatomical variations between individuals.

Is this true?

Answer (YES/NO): YES